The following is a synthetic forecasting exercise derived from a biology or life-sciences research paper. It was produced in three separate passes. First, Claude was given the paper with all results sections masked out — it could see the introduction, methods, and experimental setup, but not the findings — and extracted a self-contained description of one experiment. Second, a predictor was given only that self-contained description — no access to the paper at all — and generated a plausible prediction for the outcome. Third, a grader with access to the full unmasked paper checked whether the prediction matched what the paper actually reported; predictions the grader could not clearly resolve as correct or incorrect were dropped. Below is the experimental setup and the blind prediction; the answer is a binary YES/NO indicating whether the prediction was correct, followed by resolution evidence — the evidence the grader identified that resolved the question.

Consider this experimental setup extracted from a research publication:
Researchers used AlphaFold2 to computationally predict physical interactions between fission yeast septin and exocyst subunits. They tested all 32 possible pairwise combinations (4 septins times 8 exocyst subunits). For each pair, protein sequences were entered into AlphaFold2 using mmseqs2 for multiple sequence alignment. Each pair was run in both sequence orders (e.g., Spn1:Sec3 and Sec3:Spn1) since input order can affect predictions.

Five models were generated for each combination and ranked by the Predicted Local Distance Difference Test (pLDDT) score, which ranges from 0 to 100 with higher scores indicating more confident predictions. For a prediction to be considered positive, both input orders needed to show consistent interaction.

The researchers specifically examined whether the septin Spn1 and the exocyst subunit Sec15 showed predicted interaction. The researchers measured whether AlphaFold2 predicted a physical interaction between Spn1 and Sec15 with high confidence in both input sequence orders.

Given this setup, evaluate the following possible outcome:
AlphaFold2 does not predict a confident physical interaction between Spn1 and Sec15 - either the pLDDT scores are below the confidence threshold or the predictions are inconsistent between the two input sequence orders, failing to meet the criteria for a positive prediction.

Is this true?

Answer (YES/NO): NO